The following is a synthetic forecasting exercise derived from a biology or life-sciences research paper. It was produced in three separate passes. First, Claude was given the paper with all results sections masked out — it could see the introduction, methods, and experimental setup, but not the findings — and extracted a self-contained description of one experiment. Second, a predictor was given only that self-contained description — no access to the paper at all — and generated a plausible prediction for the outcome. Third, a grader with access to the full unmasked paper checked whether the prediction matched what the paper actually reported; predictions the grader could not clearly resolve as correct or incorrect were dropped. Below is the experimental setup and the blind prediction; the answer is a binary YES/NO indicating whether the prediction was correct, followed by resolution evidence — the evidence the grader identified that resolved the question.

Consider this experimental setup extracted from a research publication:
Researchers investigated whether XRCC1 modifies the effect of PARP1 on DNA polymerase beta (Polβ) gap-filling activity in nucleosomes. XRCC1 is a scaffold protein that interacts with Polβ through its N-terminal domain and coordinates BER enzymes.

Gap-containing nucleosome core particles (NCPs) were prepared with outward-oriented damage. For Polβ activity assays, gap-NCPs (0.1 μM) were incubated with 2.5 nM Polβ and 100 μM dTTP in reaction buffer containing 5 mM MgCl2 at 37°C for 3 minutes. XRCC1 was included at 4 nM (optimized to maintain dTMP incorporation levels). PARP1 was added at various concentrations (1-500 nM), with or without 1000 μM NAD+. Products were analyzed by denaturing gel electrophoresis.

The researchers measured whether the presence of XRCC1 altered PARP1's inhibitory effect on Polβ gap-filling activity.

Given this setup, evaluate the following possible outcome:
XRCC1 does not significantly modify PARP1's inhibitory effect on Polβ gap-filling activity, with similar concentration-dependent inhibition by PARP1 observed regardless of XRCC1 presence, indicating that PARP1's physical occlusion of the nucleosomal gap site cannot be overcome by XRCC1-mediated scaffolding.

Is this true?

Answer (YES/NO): NO